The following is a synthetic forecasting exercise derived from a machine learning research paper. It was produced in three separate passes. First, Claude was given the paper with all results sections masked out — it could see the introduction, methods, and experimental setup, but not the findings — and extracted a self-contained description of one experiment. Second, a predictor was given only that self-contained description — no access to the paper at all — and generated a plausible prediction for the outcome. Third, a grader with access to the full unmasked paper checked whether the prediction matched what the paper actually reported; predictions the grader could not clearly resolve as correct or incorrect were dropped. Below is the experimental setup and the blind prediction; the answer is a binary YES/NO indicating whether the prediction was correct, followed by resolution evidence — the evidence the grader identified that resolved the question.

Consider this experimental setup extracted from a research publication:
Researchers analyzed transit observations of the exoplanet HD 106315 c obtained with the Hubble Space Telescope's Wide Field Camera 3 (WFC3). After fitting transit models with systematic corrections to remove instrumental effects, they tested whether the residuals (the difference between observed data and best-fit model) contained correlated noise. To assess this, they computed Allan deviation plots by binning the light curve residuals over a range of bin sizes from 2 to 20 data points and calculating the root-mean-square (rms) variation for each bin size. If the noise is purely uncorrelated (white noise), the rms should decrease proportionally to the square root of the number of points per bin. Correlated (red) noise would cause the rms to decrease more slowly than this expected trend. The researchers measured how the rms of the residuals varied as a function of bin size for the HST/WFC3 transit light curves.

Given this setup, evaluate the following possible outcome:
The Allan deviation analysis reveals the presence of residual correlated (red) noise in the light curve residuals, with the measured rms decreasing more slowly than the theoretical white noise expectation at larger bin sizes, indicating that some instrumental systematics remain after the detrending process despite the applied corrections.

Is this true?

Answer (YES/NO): NO